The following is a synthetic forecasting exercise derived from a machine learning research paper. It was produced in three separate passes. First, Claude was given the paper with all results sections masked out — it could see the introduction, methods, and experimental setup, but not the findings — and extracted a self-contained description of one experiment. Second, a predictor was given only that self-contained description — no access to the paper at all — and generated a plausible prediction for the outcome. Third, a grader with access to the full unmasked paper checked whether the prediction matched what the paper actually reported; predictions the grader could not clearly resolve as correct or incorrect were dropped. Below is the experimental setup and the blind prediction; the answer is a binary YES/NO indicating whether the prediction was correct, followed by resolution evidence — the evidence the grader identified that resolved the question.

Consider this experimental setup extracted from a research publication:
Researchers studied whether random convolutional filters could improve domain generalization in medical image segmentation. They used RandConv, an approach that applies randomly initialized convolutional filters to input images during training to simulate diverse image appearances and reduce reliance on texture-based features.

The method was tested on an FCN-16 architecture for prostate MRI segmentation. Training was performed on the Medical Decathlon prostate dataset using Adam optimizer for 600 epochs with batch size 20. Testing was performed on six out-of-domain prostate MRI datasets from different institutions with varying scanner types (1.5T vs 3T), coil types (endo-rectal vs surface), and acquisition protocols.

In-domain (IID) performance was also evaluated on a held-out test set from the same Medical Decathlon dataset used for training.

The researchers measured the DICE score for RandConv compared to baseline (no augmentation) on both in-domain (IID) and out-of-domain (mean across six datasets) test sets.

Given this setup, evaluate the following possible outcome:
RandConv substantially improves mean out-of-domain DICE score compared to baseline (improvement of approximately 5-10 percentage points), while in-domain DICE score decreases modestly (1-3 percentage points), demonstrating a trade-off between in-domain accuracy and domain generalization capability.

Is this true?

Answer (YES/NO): NO